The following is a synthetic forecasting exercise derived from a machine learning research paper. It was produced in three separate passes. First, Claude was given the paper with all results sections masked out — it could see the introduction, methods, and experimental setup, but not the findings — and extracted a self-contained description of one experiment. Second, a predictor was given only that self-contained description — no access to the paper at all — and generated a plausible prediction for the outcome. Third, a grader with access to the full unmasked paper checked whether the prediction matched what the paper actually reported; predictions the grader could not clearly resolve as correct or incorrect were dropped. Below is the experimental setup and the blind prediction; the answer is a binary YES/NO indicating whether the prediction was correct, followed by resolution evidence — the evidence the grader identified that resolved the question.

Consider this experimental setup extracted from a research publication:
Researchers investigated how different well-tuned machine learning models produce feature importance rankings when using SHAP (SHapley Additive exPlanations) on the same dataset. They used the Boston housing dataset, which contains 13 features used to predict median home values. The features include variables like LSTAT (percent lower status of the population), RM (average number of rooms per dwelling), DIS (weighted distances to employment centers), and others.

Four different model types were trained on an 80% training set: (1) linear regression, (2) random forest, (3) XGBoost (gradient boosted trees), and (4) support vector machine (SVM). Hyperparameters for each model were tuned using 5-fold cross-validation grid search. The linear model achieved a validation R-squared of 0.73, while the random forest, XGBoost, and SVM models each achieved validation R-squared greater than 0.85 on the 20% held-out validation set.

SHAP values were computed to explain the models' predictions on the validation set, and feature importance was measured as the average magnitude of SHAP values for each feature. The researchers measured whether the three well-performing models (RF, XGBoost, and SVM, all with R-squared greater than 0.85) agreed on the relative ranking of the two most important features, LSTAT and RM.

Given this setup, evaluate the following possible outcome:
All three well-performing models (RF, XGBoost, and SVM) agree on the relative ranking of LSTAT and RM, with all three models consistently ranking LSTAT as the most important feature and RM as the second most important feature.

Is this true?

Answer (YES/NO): NO